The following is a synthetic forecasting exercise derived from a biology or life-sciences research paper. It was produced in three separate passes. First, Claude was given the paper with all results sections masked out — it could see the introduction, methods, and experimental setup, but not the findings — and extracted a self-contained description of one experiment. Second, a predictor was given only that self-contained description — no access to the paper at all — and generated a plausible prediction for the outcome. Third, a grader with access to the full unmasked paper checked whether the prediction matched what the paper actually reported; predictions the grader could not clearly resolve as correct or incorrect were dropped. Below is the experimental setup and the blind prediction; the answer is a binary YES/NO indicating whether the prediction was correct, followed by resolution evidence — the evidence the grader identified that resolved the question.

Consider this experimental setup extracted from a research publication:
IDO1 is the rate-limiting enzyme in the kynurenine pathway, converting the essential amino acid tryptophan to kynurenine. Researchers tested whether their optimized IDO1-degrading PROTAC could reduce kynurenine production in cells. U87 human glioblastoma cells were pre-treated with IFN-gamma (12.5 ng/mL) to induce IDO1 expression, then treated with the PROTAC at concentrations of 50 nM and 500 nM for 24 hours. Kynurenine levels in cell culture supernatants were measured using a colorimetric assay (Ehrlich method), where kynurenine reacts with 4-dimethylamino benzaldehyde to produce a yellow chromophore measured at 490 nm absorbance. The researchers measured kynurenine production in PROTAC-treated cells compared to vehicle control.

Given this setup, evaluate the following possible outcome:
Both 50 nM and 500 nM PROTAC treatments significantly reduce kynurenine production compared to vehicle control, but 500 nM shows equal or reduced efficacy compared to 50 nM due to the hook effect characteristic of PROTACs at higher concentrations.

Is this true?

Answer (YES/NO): NO